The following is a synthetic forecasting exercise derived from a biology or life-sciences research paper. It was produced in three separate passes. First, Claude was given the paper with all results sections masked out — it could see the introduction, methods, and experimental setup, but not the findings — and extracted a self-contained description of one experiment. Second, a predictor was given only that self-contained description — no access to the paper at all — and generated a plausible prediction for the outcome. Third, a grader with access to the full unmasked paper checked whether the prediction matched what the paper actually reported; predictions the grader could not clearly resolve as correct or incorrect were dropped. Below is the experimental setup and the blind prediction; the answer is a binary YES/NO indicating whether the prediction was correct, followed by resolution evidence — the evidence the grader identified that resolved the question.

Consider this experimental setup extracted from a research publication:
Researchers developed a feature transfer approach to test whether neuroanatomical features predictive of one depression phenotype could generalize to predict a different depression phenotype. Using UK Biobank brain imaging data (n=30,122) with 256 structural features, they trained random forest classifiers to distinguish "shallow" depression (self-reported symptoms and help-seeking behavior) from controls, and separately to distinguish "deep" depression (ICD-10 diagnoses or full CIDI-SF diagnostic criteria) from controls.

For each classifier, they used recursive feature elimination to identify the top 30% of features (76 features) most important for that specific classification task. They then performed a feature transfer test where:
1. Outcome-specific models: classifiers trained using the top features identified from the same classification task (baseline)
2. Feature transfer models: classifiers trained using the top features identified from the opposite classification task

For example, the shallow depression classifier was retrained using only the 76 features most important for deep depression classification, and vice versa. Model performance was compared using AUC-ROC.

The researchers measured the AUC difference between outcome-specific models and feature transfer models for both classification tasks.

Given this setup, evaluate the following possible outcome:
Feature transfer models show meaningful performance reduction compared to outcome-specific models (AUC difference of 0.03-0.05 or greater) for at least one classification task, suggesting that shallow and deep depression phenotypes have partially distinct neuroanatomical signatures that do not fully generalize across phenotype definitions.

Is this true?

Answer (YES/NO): NO